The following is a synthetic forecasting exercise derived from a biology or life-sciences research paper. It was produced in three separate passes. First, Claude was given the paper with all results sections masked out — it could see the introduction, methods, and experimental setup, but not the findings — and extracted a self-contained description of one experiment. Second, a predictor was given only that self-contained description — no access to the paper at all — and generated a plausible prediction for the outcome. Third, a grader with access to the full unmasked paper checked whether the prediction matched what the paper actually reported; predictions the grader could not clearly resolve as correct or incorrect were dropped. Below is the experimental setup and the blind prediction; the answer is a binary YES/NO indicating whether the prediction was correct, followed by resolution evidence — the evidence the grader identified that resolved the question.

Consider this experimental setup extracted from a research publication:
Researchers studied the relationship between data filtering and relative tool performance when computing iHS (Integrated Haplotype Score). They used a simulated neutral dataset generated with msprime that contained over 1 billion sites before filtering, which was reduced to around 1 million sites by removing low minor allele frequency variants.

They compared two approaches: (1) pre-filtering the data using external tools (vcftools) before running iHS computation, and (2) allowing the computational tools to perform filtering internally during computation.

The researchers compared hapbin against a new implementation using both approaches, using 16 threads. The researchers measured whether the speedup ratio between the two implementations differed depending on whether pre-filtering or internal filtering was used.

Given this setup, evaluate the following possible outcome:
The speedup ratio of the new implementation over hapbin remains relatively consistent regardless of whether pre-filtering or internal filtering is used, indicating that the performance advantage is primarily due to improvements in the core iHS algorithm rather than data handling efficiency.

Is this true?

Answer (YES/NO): NO